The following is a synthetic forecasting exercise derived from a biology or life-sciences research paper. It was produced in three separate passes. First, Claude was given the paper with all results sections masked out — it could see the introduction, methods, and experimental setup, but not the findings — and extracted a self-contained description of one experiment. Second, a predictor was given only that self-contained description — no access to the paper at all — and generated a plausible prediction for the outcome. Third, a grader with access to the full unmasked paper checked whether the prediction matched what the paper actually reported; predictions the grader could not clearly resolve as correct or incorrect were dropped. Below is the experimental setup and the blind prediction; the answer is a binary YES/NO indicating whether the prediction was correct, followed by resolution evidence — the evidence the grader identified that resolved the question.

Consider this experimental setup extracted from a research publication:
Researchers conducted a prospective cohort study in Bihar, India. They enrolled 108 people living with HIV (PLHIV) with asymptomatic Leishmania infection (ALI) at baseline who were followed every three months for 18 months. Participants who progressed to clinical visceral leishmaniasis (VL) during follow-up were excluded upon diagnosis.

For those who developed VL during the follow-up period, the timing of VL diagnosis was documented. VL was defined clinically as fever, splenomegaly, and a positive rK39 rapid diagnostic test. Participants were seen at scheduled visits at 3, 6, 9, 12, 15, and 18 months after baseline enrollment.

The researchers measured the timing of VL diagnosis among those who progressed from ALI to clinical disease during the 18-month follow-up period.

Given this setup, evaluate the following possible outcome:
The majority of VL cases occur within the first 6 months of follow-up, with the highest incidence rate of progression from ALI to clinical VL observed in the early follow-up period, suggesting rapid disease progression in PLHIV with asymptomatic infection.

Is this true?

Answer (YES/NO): YES